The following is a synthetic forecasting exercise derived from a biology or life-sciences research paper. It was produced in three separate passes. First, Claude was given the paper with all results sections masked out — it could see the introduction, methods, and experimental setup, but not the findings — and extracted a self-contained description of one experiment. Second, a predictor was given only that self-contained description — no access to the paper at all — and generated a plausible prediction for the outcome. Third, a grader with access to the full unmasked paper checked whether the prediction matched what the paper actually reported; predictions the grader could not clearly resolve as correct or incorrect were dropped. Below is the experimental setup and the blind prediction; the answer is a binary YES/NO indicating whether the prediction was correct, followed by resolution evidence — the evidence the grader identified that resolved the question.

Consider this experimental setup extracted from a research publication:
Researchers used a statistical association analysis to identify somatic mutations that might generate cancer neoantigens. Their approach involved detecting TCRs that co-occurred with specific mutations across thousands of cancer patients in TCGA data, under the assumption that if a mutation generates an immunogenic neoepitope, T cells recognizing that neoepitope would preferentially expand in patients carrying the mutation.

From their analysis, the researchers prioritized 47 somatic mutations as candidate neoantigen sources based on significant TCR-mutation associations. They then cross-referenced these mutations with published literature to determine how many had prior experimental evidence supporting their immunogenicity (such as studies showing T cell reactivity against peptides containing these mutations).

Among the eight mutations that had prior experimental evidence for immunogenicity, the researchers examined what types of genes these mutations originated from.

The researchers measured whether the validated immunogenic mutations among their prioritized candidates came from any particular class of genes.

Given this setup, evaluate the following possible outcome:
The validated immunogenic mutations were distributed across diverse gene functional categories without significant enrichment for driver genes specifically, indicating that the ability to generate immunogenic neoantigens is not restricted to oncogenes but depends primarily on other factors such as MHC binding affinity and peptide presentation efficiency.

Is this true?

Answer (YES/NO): NO